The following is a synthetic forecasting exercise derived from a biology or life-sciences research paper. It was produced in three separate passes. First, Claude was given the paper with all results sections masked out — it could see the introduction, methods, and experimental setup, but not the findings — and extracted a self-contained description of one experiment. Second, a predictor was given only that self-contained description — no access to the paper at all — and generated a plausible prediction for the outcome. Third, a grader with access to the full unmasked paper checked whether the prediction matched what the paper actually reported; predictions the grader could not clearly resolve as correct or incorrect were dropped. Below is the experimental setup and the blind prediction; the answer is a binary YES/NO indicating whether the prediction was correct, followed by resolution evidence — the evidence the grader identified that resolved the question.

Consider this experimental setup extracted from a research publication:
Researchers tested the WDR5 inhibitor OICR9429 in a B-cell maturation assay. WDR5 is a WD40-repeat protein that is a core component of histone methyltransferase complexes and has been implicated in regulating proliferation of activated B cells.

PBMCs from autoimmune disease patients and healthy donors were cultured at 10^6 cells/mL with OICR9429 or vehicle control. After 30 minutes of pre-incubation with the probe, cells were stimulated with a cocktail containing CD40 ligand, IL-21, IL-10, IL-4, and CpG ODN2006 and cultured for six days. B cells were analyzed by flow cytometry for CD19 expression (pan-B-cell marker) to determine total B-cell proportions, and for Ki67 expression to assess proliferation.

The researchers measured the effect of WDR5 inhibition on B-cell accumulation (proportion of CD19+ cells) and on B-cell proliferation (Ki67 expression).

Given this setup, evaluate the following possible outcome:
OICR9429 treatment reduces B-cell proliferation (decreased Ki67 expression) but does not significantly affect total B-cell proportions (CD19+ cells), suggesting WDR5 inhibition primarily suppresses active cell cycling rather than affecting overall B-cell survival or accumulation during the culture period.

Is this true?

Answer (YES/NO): NO